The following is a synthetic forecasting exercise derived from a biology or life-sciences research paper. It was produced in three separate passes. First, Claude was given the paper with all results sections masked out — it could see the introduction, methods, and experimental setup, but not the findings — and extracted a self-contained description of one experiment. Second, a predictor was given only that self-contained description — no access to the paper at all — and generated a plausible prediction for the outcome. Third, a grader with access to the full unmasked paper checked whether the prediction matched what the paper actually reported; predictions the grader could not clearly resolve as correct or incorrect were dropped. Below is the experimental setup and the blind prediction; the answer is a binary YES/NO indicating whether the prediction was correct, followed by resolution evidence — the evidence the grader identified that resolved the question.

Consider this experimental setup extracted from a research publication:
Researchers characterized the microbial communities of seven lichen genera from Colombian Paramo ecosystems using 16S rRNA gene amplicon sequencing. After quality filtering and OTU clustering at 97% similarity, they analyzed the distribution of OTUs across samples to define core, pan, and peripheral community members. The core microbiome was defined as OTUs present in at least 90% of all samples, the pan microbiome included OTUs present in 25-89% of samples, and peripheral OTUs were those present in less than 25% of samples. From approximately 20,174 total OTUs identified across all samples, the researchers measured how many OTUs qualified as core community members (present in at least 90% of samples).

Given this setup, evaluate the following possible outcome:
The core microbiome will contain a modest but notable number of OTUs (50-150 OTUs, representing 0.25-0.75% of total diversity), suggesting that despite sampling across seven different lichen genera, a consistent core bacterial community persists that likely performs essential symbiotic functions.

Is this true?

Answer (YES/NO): NO